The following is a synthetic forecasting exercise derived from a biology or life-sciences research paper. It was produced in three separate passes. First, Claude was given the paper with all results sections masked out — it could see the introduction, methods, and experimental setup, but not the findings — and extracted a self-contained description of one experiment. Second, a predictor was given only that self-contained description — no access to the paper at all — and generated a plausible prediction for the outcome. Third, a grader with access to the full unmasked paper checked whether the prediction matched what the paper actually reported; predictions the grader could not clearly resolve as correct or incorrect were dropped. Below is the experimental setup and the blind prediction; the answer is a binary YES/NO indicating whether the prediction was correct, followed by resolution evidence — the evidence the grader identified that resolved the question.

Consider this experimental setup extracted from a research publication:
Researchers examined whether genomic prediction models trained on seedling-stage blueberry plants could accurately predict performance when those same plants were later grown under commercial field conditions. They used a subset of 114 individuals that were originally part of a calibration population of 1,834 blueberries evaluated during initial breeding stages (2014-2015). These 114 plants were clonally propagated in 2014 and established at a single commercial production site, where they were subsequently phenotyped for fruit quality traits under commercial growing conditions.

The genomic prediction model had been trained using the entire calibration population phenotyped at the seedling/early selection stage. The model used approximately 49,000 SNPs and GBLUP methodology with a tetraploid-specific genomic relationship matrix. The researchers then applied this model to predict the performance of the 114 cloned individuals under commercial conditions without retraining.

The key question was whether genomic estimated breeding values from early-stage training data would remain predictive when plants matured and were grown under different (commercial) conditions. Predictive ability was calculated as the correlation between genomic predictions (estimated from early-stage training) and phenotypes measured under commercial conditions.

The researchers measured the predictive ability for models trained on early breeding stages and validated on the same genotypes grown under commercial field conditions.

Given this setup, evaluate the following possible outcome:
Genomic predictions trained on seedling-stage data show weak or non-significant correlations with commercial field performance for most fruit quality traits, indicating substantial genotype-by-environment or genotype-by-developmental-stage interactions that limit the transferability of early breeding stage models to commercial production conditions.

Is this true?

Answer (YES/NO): NO